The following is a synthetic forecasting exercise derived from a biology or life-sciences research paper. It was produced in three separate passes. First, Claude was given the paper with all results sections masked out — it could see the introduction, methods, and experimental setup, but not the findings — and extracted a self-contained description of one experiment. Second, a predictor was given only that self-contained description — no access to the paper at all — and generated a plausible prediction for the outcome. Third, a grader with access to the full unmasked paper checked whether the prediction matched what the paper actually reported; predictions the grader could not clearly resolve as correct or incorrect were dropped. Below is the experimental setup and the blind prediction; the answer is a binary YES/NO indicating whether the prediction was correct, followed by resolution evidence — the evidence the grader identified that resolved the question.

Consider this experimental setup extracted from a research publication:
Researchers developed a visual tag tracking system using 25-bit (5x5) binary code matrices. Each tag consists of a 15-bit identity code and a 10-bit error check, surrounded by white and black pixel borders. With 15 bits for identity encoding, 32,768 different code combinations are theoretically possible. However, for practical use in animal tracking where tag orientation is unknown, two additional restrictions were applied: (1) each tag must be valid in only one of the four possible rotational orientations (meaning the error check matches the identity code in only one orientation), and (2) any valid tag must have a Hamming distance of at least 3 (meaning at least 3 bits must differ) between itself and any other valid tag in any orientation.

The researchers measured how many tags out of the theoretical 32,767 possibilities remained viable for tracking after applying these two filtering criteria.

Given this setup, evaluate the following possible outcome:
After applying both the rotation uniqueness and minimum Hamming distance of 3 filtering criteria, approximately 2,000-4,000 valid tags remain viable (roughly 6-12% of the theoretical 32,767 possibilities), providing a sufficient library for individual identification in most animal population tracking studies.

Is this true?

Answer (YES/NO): NO